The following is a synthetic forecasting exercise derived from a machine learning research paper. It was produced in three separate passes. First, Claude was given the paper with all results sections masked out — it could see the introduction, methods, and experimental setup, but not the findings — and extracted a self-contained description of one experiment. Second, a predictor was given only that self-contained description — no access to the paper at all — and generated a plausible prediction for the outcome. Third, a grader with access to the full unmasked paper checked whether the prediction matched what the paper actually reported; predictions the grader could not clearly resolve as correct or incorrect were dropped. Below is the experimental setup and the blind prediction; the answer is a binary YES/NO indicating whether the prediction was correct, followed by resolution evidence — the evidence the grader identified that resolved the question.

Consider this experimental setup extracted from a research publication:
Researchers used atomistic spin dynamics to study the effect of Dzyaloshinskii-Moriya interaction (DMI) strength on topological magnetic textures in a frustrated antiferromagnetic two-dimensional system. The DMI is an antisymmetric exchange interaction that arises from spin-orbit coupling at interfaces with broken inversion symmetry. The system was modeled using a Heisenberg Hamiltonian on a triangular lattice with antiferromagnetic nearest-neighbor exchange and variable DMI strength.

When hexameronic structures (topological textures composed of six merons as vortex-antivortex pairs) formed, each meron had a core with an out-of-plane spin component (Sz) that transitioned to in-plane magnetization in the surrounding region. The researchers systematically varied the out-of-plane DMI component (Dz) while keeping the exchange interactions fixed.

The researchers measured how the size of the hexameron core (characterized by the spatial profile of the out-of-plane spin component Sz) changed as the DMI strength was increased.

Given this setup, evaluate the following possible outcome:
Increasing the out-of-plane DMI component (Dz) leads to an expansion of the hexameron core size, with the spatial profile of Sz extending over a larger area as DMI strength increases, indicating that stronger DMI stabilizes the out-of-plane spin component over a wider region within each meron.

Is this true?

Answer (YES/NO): NO